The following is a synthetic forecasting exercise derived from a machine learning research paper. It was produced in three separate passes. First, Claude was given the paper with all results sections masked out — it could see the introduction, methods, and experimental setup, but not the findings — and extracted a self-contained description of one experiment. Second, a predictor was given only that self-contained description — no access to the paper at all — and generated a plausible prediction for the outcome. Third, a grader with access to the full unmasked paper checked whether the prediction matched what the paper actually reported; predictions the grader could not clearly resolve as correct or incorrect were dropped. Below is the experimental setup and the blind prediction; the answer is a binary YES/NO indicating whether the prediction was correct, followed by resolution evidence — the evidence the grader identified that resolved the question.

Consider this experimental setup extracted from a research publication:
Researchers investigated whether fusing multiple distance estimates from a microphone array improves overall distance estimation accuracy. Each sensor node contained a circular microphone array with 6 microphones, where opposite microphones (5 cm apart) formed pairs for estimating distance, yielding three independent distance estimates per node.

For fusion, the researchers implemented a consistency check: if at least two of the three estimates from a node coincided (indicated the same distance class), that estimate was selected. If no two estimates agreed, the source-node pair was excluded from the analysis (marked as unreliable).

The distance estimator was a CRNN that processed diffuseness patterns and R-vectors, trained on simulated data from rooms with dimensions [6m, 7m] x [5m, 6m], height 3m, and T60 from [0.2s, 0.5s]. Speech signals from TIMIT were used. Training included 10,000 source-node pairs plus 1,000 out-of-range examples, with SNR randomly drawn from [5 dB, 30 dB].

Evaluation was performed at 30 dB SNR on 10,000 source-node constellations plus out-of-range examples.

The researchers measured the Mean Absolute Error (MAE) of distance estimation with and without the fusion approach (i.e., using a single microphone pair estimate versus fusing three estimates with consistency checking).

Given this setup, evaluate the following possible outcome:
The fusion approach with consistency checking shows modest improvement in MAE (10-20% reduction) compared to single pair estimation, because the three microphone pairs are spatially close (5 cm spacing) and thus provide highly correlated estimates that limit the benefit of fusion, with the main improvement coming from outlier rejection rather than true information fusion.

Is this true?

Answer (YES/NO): NO